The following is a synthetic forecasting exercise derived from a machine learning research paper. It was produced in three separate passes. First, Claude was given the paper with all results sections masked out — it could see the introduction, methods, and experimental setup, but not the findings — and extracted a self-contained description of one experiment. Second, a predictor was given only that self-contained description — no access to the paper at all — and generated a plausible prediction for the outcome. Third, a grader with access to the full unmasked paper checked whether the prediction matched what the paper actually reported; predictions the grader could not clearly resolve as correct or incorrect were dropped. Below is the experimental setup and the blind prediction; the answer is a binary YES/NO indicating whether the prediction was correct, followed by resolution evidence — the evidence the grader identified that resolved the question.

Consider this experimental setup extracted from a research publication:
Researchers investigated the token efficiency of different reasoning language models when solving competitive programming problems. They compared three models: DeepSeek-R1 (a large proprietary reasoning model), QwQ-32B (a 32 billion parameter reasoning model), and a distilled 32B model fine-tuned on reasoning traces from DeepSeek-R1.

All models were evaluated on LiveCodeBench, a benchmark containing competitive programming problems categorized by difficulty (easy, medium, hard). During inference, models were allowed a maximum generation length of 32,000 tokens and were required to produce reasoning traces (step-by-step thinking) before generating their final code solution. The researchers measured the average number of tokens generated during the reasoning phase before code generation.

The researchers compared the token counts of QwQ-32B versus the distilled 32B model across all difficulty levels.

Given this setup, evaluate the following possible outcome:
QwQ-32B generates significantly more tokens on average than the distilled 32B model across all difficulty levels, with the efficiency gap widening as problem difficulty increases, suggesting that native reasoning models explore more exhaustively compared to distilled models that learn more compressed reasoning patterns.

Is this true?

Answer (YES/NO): YES